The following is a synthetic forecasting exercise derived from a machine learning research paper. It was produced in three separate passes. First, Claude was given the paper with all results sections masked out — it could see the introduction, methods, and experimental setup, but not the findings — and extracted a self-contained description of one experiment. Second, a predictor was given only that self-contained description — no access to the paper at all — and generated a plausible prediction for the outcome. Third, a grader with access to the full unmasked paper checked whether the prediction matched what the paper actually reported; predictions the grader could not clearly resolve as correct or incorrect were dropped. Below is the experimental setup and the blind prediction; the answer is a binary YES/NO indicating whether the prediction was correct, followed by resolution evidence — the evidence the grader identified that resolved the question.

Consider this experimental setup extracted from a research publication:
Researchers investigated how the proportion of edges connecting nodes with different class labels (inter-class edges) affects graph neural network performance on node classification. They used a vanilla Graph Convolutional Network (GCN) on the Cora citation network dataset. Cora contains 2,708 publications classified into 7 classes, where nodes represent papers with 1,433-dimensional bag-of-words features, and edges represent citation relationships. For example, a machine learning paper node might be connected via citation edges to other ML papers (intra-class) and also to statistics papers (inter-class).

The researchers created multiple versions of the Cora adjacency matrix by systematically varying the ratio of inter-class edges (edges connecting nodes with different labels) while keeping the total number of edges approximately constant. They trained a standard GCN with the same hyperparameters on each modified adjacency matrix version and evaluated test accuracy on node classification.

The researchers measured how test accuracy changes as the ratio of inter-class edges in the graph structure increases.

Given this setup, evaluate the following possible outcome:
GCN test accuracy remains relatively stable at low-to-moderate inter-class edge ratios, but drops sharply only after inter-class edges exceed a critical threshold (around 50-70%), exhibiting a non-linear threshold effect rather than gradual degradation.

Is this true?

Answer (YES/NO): NO